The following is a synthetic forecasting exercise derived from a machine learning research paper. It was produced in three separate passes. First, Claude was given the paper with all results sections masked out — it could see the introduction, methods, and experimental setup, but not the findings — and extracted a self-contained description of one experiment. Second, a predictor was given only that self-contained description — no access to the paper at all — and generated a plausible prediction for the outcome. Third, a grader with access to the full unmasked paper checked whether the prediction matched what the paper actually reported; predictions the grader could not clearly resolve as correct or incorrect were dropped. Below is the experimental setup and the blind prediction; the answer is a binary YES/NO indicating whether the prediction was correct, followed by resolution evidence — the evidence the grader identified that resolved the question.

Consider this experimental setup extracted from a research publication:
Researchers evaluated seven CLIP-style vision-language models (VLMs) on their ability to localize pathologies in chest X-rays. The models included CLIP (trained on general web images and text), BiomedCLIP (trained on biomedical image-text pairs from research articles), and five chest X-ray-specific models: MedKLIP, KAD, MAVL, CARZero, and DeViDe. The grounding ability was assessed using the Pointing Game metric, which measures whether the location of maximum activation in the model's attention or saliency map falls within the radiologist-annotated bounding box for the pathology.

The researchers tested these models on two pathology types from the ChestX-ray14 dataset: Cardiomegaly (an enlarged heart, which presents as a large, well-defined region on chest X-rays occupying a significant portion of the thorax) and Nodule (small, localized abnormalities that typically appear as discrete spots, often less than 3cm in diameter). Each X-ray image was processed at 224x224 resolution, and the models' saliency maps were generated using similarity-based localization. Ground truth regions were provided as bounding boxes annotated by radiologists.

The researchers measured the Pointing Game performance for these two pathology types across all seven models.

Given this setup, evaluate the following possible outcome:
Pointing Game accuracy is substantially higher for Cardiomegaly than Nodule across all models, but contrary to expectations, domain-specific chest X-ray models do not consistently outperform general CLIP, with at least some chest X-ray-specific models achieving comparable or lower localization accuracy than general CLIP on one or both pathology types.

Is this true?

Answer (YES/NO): NO